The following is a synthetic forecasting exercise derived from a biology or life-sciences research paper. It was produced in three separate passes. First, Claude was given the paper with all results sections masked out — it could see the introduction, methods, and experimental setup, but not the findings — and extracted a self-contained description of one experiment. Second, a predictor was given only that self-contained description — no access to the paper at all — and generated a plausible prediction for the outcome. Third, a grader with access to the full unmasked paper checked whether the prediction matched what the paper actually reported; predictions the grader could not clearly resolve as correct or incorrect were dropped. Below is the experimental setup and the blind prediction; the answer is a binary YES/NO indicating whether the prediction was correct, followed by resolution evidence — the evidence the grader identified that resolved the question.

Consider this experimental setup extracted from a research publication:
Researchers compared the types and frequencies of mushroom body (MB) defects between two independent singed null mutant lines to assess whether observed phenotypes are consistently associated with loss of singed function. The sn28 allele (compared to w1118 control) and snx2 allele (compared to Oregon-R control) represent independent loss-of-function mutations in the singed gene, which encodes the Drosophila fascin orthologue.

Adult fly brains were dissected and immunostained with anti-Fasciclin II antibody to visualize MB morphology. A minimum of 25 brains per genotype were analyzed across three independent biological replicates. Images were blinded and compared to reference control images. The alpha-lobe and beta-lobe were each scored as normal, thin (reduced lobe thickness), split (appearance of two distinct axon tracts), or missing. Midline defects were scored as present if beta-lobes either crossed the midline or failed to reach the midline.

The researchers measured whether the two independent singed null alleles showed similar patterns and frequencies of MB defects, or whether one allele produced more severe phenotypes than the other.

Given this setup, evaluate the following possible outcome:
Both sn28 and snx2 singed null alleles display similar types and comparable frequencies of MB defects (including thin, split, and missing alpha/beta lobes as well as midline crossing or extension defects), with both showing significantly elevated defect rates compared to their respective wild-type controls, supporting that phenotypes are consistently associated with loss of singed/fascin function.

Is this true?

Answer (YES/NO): YES